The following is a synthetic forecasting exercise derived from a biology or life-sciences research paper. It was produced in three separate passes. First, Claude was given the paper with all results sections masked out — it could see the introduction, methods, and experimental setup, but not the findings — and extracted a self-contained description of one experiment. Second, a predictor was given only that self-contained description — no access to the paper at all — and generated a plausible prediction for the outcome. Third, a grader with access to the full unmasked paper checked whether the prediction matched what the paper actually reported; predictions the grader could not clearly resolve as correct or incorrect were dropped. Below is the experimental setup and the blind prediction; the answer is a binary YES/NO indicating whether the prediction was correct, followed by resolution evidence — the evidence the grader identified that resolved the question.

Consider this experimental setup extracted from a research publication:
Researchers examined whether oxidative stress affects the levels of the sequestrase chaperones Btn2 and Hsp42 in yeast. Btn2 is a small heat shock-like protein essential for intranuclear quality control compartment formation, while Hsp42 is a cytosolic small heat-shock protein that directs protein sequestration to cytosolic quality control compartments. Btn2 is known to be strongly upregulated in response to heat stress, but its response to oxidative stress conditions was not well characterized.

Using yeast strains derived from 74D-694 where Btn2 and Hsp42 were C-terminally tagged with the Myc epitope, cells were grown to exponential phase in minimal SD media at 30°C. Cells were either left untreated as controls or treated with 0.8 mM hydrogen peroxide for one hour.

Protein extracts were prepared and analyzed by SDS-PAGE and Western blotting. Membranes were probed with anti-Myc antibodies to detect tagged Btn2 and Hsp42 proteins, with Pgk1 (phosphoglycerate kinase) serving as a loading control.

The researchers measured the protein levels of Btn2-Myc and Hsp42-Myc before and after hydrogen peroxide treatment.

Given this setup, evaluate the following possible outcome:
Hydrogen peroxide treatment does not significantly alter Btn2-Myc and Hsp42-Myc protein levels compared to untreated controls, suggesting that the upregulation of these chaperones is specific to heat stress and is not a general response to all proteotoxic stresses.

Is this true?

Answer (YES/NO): YES